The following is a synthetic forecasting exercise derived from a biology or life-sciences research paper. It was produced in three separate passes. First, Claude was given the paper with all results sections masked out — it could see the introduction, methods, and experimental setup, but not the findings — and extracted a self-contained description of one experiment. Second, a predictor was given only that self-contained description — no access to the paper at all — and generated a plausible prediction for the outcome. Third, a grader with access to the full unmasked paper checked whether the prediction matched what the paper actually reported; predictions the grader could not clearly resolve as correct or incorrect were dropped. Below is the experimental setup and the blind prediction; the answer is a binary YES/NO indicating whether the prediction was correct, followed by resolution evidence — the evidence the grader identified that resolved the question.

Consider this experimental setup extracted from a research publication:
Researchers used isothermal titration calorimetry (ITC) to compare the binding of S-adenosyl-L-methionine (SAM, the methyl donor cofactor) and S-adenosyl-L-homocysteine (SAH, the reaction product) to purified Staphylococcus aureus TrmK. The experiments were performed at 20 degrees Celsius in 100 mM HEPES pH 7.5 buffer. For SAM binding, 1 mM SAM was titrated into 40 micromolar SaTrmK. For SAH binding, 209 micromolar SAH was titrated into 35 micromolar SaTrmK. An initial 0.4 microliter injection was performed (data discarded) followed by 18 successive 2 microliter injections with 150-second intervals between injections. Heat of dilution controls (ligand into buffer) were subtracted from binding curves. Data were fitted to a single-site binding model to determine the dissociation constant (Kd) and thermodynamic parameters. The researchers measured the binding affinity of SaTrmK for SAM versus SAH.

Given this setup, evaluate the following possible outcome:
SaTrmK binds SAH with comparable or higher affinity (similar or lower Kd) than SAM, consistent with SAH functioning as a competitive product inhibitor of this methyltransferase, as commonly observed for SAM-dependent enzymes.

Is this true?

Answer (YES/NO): YES